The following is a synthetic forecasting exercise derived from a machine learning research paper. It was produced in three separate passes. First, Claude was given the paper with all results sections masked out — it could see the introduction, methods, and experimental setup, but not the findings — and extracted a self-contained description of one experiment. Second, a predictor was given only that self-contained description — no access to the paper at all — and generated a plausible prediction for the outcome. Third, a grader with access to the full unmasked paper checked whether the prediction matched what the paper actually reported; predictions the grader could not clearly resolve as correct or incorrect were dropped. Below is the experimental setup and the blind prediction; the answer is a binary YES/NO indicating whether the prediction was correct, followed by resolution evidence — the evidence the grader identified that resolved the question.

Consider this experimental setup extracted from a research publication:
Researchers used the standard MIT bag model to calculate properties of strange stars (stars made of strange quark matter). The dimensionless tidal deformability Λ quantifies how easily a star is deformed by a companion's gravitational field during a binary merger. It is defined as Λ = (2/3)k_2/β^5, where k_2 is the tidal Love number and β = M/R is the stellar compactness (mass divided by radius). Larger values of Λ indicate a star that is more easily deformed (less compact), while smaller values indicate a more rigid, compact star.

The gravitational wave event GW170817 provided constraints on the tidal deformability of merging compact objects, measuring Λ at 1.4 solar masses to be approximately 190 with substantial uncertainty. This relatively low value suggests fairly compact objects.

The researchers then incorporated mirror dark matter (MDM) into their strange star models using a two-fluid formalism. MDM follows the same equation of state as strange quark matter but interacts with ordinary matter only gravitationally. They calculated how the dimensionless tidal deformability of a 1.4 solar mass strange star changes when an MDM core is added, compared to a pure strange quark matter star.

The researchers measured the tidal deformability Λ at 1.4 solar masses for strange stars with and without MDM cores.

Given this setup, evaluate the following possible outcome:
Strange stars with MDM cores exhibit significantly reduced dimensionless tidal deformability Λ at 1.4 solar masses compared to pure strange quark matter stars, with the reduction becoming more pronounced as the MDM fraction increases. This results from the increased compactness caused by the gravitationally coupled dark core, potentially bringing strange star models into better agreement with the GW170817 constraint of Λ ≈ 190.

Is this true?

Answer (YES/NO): YES